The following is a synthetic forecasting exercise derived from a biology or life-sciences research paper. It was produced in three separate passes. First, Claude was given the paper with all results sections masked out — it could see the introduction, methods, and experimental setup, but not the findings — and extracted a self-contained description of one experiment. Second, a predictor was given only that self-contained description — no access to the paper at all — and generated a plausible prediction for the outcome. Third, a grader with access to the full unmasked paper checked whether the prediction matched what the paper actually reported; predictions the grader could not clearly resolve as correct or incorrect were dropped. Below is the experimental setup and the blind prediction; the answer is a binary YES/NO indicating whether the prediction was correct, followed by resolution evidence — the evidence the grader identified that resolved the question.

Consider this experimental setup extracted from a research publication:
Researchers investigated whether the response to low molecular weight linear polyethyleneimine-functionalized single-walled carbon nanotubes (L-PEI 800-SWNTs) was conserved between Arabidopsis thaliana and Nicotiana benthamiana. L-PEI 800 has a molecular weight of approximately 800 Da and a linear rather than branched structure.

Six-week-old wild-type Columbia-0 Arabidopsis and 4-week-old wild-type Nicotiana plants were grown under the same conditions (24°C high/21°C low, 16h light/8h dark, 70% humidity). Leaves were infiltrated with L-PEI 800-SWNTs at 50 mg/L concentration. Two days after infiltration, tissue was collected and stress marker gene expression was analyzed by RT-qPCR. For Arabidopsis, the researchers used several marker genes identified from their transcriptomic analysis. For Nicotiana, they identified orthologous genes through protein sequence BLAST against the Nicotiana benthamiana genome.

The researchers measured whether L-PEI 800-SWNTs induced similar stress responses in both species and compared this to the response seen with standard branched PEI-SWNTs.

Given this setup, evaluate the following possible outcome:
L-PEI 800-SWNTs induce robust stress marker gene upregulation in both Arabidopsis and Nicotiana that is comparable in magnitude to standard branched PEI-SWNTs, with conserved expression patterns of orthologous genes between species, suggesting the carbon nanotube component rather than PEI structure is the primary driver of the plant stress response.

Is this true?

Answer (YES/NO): NO